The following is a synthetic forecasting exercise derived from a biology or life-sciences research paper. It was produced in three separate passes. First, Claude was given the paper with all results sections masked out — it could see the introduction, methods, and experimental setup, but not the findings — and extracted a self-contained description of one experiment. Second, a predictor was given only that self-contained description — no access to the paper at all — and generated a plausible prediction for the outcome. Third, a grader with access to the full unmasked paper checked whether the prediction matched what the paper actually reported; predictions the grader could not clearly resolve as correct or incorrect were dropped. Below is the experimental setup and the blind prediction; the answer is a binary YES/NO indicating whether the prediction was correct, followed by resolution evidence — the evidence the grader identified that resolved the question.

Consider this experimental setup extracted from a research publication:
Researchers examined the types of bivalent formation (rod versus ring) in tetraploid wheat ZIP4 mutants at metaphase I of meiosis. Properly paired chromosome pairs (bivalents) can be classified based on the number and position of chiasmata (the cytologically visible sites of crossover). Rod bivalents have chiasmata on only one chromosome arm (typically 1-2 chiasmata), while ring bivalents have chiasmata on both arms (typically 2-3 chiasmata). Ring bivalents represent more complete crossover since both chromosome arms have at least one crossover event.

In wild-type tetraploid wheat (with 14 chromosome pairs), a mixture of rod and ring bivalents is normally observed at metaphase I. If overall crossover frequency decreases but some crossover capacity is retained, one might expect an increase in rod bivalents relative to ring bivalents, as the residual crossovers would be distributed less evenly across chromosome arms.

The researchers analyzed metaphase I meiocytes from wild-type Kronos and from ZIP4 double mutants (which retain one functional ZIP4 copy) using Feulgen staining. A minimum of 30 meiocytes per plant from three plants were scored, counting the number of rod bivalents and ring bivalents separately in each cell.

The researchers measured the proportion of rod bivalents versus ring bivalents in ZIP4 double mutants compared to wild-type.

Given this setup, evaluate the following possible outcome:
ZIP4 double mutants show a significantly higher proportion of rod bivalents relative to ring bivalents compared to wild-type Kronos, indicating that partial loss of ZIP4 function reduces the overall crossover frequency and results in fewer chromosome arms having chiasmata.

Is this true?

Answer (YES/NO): YES